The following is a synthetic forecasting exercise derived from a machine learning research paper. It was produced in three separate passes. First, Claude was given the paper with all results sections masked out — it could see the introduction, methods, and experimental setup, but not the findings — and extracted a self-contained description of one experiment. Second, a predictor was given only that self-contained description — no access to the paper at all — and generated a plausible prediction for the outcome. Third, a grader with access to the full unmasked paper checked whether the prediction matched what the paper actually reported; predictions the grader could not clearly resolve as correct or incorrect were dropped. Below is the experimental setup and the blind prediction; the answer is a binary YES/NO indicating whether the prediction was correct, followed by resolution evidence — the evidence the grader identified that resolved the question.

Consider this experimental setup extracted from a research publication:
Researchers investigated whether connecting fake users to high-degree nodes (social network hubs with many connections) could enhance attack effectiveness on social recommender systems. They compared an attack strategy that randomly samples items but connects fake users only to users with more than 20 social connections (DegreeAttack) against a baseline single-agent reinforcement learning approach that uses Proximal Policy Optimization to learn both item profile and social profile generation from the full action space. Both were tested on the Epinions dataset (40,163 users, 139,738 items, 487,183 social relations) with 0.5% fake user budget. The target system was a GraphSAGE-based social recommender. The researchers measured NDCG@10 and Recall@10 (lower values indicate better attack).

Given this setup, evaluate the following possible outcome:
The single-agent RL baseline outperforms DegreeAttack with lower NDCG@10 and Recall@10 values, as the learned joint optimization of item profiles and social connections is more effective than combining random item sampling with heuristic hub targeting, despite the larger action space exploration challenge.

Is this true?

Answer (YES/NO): YES